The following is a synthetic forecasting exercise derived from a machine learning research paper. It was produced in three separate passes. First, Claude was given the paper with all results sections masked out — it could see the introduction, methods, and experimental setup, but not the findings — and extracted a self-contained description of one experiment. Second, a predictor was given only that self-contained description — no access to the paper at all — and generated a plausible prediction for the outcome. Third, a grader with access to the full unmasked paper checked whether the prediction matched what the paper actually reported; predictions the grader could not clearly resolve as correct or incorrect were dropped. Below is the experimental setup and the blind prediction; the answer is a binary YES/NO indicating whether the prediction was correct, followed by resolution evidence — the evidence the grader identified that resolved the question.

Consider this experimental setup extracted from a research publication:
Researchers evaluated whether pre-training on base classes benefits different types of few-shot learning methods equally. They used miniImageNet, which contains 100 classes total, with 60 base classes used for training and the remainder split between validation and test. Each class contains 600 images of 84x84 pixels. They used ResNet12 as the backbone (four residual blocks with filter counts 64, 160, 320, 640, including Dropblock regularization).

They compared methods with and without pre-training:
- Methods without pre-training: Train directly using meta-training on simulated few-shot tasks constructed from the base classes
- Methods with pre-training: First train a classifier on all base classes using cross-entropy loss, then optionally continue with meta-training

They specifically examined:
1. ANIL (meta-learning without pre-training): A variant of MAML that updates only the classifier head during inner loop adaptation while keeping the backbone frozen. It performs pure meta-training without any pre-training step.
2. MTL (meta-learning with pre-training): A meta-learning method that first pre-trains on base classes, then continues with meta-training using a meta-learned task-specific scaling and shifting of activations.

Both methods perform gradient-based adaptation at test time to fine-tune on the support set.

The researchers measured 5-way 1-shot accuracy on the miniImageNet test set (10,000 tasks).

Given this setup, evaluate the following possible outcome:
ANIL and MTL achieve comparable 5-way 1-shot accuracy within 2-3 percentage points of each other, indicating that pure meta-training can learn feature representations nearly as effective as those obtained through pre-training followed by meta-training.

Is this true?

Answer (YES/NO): NO